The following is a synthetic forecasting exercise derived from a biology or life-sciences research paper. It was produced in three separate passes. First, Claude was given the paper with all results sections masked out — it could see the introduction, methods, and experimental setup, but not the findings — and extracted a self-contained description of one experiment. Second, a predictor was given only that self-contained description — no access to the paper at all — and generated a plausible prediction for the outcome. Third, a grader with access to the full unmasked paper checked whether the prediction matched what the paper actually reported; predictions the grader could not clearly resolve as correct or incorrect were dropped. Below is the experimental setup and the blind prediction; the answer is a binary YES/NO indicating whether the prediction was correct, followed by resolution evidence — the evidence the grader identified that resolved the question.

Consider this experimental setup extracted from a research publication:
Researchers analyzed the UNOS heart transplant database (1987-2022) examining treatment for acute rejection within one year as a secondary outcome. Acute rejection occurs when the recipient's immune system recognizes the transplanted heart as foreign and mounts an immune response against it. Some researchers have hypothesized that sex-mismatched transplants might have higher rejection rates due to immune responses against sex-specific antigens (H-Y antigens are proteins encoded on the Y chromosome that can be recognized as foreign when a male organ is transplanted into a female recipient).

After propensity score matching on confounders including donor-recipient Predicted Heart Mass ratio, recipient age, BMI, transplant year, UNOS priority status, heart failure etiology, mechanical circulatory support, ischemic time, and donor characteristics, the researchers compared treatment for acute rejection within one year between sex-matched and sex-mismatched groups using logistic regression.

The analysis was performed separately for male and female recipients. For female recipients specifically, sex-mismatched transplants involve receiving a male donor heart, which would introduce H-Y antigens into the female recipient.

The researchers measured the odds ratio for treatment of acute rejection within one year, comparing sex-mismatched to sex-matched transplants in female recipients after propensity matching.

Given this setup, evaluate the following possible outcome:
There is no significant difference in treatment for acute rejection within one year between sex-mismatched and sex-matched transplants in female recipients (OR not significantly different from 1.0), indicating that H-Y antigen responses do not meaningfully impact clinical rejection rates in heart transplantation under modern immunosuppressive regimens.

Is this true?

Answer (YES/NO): YES